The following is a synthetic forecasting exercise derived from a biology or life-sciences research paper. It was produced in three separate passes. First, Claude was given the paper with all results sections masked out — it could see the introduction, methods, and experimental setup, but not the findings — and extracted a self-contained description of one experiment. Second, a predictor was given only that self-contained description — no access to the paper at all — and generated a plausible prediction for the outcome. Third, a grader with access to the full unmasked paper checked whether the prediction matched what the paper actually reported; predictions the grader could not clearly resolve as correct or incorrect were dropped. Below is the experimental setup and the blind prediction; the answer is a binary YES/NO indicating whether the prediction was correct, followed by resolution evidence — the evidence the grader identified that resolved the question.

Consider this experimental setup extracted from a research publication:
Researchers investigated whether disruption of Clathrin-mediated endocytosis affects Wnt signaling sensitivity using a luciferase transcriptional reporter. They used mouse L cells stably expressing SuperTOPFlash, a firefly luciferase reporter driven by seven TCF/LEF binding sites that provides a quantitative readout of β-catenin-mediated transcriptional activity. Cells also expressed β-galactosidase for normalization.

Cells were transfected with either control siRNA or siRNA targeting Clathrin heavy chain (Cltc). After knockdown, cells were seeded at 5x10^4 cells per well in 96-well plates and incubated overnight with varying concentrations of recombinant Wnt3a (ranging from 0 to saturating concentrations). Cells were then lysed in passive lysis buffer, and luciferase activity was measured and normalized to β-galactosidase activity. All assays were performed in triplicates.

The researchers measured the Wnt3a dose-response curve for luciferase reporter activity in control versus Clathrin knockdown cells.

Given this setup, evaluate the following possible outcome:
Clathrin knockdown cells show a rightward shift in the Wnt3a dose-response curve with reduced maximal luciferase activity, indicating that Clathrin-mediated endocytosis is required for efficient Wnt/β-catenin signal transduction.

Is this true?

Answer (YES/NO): NO